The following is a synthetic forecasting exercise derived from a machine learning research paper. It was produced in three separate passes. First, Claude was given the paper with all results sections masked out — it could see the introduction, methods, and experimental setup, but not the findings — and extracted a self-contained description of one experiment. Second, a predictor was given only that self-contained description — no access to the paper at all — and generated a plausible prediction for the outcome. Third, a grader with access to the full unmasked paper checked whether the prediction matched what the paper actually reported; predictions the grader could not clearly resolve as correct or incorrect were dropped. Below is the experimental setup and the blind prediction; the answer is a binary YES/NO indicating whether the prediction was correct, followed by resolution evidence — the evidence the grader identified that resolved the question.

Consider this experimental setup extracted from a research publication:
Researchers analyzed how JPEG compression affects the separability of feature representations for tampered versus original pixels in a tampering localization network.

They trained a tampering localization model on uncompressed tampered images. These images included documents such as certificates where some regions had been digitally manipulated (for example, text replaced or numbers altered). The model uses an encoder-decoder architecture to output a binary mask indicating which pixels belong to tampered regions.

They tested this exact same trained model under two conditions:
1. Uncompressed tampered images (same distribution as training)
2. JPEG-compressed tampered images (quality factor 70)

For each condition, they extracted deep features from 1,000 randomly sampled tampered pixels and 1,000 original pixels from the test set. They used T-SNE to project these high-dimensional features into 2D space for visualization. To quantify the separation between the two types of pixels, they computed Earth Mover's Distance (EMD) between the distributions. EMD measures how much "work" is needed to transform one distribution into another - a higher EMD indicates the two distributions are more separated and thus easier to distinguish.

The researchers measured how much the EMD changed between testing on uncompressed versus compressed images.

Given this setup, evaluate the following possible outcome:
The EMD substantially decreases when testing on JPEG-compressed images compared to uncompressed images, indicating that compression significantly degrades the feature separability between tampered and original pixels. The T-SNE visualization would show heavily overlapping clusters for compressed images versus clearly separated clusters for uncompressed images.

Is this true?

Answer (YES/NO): YES